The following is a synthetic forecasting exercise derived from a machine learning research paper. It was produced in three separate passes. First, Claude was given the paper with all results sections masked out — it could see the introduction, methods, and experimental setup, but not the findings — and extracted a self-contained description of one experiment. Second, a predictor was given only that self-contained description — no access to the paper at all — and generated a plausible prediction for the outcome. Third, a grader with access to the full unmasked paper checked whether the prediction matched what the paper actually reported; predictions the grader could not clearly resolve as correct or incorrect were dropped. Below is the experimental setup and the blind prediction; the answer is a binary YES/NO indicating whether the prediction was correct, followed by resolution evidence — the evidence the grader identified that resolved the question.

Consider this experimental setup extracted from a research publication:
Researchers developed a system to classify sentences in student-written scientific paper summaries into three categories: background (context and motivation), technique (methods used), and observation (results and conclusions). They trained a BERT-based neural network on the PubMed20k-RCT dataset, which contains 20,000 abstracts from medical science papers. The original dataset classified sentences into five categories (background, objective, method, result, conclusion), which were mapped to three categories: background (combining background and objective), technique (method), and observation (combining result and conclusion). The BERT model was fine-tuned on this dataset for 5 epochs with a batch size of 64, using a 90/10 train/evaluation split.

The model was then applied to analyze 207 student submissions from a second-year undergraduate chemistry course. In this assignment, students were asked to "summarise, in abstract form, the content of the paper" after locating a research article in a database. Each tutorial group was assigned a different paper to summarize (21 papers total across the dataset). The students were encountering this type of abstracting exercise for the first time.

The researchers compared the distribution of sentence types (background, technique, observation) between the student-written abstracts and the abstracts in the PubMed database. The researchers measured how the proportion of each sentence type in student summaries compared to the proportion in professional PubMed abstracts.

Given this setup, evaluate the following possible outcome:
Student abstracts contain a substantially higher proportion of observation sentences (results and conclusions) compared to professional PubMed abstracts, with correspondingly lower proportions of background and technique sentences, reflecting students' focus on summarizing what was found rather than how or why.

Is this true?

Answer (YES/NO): NO